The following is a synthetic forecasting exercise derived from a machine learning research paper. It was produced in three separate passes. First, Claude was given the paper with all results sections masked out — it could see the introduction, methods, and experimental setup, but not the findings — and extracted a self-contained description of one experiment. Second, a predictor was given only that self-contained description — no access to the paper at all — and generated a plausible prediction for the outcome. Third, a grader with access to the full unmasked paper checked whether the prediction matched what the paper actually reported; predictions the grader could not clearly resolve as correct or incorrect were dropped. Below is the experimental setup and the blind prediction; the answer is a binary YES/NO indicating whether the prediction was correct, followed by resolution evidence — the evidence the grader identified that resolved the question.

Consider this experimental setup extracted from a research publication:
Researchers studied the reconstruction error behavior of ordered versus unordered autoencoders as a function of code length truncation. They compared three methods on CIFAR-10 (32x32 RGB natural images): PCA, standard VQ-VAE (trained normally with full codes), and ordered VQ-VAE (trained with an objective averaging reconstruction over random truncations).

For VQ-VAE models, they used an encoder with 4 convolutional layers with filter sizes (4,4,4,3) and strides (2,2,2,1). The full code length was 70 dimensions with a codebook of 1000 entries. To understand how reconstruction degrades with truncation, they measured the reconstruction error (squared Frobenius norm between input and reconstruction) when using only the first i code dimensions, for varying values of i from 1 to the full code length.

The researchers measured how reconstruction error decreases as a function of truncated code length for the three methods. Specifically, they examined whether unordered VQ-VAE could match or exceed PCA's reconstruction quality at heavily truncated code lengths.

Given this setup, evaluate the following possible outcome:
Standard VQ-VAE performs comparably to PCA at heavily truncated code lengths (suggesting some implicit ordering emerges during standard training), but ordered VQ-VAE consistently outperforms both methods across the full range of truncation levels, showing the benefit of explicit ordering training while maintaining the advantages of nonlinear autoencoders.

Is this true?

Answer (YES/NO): NO